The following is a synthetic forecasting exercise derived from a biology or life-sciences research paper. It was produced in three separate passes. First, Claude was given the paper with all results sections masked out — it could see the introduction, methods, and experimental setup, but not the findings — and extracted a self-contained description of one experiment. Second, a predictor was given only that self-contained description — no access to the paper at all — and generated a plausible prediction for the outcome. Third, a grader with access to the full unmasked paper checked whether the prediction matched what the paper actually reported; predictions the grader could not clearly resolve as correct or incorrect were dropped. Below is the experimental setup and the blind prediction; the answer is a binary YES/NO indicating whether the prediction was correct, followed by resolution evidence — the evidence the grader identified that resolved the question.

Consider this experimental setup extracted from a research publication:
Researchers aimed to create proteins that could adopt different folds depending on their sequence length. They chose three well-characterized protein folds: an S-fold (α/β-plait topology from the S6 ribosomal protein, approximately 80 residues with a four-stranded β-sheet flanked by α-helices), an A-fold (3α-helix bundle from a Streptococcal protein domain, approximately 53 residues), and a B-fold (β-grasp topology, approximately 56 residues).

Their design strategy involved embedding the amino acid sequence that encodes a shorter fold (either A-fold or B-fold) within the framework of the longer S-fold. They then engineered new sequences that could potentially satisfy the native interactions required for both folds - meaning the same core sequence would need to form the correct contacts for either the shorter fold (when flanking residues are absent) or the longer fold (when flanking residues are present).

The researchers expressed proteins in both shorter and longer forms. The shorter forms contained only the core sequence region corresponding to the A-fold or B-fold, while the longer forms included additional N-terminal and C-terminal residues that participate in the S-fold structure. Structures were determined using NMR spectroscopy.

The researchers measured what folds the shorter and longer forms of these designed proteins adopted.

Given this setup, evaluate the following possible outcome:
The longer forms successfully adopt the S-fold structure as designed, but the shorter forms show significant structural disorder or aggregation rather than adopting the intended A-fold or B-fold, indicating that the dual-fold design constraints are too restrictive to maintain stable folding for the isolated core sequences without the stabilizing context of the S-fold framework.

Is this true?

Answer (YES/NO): NO